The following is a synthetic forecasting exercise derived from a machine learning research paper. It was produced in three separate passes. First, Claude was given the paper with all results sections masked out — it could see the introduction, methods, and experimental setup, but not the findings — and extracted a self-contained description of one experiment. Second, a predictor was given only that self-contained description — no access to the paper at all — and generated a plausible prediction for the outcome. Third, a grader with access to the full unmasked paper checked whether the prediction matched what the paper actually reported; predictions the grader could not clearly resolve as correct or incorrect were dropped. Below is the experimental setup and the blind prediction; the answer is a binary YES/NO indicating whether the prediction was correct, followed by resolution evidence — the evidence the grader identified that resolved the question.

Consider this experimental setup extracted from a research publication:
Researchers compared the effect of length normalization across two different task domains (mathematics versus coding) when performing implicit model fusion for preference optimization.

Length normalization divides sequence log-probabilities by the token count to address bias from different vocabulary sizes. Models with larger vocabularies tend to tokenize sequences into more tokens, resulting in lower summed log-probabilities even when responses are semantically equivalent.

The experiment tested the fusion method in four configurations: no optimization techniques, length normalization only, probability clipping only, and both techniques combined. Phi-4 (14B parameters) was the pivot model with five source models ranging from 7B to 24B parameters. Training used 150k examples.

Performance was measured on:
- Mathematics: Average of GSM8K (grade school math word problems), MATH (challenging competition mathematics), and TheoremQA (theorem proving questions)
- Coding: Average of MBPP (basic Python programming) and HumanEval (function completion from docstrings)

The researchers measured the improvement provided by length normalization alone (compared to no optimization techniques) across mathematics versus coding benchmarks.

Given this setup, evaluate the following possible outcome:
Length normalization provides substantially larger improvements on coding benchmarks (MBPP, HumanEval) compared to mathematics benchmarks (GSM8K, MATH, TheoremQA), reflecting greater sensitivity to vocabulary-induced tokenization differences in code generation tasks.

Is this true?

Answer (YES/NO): YES